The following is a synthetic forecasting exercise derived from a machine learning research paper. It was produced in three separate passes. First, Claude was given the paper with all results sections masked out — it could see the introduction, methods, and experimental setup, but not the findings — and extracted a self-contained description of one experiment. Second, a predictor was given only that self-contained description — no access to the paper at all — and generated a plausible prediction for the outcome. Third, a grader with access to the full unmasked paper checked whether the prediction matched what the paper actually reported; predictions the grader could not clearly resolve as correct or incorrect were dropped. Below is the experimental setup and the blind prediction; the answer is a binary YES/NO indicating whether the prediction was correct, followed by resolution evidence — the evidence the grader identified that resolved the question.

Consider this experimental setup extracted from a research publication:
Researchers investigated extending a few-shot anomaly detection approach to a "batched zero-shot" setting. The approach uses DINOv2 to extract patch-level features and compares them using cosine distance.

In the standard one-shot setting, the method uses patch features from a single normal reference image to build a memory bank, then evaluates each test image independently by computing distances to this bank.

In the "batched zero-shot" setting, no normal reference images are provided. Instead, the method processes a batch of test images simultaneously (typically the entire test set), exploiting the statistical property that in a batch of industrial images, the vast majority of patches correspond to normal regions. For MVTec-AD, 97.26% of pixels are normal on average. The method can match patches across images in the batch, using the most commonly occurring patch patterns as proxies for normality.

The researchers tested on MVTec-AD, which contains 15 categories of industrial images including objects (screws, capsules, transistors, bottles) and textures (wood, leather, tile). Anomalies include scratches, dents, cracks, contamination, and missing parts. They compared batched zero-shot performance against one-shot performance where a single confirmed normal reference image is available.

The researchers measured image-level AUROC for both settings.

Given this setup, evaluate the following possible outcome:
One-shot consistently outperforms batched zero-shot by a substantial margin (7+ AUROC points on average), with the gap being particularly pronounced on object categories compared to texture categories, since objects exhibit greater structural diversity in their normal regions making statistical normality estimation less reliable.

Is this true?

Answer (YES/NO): NO